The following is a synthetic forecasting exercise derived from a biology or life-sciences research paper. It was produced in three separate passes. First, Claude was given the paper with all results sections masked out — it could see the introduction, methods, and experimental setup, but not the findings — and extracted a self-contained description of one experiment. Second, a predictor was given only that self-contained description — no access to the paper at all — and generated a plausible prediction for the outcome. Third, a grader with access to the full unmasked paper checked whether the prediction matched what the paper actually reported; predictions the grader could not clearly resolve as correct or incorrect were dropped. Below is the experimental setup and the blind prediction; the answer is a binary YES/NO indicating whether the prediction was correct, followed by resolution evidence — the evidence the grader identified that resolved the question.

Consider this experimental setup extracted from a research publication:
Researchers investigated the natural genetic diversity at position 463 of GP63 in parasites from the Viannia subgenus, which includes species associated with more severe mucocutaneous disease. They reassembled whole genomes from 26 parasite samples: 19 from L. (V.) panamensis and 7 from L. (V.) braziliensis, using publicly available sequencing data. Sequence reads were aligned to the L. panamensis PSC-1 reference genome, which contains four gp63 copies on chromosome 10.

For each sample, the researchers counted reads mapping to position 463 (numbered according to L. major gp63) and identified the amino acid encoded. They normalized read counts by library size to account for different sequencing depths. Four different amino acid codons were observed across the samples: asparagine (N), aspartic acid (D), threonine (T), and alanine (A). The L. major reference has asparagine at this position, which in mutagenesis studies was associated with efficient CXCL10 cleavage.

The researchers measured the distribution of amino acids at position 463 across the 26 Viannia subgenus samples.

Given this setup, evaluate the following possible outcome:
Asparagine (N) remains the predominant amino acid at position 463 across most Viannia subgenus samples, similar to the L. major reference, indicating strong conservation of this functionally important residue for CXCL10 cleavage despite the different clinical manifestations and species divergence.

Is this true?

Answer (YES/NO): NO